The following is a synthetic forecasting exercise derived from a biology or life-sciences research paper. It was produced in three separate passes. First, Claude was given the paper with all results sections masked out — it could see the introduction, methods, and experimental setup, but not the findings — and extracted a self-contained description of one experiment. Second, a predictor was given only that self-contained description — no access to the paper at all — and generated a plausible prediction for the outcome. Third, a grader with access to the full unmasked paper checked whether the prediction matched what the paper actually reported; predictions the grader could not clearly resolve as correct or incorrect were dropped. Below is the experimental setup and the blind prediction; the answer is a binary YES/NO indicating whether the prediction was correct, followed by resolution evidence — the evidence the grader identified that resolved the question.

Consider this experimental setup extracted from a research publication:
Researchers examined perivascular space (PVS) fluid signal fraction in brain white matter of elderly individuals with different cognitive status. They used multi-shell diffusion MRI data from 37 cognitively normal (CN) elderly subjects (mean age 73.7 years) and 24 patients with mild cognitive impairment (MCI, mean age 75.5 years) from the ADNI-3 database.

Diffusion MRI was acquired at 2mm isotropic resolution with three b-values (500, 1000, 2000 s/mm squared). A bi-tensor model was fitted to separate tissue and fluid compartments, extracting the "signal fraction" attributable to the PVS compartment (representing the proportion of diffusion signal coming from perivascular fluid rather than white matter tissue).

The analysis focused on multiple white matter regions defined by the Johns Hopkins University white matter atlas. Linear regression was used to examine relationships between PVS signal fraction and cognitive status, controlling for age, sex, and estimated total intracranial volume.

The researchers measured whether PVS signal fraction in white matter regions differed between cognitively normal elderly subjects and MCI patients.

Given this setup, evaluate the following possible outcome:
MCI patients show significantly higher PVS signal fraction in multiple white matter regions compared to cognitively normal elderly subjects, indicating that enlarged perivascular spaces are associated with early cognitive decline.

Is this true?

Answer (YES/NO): NO